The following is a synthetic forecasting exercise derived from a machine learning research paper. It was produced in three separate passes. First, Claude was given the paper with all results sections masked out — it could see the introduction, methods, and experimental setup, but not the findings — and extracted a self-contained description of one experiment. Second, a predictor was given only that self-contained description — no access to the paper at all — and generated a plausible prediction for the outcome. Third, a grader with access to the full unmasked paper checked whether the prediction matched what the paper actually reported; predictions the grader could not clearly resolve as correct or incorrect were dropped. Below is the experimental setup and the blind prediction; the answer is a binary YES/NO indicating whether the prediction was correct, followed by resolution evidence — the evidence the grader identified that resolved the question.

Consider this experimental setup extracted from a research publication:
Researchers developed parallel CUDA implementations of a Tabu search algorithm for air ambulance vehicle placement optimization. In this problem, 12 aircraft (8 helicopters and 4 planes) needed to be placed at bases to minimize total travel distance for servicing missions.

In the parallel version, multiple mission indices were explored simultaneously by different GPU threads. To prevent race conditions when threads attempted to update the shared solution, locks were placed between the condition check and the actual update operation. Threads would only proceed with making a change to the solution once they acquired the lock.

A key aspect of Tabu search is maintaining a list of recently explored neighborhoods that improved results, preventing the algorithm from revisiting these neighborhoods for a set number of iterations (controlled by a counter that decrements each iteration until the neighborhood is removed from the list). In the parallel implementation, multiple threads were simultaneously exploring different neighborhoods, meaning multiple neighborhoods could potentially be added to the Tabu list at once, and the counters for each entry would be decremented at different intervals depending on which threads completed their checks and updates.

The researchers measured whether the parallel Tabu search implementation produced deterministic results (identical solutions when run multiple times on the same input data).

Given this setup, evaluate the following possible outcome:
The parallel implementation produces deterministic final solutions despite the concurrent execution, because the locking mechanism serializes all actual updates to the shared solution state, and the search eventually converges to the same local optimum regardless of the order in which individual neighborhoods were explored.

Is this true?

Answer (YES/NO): NO